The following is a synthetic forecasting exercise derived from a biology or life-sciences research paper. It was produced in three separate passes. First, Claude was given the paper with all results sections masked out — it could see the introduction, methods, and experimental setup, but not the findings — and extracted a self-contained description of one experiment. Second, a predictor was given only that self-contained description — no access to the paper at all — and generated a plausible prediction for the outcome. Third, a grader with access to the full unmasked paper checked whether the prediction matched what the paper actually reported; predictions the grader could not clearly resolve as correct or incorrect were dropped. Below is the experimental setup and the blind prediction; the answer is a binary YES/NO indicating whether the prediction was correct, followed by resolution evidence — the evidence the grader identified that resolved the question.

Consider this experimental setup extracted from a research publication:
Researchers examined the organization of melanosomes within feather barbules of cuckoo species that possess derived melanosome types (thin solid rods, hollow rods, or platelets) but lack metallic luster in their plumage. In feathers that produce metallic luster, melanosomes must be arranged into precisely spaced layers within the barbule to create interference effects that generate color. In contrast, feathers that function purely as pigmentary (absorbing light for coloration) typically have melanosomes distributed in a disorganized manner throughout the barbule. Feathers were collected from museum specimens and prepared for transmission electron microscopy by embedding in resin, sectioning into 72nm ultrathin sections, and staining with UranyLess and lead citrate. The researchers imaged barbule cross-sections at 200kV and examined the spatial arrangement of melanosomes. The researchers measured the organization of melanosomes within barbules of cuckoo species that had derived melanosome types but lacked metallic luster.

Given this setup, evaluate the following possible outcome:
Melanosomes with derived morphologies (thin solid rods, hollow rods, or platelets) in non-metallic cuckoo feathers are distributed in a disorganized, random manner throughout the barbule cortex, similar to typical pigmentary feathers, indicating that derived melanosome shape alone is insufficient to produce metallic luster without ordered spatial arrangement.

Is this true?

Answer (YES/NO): NO